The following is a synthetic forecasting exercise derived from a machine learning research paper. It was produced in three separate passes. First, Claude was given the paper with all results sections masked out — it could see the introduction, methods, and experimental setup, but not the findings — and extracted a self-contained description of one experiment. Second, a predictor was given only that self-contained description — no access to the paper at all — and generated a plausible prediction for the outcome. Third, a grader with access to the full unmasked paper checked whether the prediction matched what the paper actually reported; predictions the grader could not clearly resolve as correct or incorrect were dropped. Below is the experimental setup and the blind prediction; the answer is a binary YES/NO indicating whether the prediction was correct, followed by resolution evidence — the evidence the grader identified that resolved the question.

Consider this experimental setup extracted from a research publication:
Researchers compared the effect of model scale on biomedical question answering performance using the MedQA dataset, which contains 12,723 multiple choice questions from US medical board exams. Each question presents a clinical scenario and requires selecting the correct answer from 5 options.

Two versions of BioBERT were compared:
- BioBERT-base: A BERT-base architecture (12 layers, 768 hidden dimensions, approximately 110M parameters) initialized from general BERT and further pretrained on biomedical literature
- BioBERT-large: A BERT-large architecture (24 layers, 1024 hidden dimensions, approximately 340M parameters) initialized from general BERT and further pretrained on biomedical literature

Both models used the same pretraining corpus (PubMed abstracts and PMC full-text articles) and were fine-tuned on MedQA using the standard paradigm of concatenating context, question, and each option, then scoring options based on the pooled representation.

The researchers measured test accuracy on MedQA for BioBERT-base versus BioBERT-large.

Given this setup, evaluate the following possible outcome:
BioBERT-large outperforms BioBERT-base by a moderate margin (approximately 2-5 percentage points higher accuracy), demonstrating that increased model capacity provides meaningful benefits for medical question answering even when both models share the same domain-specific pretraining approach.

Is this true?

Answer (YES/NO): YES